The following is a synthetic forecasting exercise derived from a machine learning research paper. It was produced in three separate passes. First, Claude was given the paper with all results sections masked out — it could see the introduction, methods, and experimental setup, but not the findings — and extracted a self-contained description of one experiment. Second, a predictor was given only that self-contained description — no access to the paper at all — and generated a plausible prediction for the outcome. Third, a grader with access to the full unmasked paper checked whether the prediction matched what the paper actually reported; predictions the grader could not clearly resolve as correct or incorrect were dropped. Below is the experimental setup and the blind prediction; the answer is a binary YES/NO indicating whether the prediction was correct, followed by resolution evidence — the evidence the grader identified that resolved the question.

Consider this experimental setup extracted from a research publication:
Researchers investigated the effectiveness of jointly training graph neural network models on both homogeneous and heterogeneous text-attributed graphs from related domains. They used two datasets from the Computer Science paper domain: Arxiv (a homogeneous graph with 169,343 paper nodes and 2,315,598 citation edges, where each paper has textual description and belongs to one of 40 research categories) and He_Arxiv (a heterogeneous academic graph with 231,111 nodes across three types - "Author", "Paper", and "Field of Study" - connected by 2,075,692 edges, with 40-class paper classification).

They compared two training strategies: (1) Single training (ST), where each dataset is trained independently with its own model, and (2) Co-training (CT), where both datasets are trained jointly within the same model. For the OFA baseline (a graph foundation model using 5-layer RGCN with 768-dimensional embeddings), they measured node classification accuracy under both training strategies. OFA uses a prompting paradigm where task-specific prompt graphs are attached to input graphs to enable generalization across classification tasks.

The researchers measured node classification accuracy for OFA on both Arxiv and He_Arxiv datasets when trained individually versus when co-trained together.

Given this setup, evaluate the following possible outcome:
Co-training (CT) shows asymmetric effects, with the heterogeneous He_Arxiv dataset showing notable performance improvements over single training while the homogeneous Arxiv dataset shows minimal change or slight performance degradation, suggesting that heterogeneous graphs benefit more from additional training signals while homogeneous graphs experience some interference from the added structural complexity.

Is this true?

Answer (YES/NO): NO